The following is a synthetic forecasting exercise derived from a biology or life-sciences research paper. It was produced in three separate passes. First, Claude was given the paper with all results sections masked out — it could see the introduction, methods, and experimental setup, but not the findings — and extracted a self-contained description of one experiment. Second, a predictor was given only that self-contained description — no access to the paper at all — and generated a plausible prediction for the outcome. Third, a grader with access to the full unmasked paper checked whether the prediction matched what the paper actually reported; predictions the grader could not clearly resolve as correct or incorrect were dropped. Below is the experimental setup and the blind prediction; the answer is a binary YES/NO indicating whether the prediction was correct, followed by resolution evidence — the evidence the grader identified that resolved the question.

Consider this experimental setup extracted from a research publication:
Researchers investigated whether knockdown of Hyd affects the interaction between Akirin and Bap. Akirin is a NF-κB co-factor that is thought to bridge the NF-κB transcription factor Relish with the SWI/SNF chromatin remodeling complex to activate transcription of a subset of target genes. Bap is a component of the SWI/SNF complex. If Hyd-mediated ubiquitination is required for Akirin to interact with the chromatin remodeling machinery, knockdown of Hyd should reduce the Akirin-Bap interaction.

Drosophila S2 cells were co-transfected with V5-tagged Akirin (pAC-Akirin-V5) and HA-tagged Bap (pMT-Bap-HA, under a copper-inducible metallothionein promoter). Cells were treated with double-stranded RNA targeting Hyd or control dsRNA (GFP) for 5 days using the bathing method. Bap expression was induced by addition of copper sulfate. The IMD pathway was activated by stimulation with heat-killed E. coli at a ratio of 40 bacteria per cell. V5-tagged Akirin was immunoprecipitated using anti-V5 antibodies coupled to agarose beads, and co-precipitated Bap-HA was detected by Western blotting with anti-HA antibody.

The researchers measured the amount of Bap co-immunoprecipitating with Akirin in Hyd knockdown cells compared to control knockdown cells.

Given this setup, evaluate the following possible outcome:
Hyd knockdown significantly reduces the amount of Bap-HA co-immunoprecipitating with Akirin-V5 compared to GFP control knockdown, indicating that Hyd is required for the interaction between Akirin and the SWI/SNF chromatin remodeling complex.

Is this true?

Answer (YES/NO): NO